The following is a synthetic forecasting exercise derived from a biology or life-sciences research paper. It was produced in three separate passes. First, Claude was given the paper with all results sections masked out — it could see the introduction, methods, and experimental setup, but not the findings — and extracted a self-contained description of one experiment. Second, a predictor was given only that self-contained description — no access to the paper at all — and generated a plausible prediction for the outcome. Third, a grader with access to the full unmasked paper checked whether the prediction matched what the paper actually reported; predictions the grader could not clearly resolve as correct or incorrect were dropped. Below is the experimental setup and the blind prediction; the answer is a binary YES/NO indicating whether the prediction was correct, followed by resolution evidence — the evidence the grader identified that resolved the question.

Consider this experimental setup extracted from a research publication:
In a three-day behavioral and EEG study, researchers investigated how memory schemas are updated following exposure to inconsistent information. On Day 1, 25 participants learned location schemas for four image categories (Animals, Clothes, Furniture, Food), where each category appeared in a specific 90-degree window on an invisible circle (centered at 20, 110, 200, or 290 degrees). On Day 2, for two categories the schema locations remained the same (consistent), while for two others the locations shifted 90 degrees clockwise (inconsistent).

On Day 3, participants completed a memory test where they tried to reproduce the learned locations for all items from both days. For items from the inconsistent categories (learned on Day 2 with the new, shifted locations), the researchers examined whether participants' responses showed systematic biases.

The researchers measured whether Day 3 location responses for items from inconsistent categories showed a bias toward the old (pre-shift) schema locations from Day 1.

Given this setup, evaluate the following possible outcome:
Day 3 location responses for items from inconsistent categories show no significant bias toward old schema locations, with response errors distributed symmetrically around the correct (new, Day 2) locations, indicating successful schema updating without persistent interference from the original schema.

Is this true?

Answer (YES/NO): NO